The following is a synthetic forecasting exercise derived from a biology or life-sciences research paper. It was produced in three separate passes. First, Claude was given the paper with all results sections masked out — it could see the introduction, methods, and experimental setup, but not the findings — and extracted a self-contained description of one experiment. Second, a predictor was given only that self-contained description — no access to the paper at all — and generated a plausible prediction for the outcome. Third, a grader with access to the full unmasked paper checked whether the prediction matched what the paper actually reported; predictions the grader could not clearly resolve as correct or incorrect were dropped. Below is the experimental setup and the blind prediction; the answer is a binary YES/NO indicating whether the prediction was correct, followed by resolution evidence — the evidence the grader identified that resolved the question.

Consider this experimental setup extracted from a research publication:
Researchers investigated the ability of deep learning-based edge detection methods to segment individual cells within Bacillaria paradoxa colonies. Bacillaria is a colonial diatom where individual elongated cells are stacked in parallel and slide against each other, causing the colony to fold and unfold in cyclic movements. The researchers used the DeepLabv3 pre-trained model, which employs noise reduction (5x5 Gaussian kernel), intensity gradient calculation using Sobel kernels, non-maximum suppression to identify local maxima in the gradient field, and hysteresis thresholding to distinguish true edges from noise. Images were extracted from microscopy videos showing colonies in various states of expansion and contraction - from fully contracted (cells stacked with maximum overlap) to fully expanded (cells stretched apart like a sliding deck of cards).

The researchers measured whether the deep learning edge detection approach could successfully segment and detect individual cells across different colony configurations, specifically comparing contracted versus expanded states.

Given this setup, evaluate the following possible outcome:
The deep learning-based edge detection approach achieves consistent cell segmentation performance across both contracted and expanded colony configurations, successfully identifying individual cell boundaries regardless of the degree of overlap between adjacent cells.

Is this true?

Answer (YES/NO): NO